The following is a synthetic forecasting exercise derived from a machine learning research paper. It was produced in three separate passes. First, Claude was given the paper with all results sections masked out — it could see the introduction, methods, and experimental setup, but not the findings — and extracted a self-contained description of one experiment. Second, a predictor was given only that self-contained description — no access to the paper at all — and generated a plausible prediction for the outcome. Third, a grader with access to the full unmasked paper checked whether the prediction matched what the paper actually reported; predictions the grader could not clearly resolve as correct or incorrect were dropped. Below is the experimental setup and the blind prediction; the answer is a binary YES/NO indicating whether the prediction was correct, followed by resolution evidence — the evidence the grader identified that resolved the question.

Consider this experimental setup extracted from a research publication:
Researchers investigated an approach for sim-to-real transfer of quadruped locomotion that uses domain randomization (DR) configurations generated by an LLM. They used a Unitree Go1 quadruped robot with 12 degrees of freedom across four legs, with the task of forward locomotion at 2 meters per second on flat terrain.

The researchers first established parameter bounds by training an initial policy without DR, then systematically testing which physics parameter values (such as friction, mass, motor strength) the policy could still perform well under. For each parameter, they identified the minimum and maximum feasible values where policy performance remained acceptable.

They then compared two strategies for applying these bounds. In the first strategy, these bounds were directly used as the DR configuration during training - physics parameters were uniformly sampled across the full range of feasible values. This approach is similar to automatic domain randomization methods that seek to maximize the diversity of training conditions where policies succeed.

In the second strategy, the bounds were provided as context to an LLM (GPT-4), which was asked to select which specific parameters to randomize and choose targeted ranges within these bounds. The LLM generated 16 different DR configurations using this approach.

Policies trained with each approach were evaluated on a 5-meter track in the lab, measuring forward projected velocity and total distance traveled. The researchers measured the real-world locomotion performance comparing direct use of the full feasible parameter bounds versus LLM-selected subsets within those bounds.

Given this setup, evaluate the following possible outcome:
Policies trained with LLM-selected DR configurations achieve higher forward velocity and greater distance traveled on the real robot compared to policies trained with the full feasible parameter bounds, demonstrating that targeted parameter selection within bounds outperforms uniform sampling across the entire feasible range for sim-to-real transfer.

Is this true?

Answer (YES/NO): YES